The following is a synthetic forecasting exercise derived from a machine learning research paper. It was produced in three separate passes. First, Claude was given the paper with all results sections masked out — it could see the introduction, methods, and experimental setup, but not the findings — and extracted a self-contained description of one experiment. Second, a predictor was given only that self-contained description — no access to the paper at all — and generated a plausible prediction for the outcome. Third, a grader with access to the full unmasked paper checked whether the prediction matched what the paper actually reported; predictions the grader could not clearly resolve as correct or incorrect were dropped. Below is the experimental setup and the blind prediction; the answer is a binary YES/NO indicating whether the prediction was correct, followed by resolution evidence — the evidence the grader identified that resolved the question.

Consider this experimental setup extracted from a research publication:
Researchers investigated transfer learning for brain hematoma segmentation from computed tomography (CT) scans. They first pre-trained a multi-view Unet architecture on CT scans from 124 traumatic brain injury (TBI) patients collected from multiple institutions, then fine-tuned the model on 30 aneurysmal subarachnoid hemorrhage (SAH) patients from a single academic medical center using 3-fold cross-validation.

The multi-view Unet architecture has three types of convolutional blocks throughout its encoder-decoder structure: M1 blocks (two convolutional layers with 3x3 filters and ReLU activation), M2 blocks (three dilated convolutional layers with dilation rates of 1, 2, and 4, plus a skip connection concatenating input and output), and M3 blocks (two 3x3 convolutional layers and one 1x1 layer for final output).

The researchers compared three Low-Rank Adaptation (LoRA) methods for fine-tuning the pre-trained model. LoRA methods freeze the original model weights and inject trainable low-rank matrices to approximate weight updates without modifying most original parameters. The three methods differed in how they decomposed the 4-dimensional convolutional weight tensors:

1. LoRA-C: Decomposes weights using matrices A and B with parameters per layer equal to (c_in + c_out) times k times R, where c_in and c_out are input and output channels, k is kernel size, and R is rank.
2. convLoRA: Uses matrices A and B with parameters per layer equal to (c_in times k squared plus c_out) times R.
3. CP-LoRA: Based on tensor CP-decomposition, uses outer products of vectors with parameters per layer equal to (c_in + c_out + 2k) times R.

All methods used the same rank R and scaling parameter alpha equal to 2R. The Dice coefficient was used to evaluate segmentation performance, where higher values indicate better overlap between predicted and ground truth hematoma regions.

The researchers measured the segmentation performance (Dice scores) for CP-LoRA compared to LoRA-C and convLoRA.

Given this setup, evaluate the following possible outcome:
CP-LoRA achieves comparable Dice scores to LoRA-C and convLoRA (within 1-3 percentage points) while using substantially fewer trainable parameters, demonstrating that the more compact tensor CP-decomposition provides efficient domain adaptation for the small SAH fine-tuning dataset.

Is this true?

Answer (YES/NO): YES